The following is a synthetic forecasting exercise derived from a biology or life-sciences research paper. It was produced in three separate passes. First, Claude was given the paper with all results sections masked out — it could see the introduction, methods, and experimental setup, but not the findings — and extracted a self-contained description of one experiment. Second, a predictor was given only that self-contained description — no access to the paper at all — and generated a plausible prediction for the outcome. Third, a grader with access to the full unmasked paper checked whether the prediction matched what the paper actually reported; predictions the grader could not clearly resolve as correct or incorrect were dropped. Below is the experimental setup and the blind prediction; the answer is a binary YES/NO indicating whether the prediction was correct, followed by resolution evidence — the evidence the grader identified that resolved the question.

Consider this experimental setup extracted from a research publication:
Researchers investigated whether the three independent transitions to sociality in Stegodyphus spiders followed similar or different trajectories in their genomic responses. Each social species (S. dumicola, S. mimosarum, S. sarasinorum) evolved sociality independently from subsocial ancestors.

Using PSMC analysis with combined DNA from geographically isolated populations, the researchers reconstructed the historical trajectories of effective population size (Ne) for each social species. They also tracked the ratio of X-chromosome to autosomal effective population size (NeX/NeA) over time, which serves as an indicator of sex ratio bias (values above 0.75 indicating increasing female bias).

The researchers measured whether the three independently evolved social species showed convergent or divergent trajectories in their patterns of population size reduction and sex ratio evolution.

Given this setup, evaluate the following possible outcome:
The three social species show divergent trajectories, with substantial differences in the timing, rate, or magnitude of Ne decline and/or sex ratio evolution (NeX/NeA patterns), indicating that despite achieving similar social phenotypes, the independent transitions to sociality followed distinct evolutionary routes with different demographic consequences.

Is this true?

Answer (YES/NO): NO